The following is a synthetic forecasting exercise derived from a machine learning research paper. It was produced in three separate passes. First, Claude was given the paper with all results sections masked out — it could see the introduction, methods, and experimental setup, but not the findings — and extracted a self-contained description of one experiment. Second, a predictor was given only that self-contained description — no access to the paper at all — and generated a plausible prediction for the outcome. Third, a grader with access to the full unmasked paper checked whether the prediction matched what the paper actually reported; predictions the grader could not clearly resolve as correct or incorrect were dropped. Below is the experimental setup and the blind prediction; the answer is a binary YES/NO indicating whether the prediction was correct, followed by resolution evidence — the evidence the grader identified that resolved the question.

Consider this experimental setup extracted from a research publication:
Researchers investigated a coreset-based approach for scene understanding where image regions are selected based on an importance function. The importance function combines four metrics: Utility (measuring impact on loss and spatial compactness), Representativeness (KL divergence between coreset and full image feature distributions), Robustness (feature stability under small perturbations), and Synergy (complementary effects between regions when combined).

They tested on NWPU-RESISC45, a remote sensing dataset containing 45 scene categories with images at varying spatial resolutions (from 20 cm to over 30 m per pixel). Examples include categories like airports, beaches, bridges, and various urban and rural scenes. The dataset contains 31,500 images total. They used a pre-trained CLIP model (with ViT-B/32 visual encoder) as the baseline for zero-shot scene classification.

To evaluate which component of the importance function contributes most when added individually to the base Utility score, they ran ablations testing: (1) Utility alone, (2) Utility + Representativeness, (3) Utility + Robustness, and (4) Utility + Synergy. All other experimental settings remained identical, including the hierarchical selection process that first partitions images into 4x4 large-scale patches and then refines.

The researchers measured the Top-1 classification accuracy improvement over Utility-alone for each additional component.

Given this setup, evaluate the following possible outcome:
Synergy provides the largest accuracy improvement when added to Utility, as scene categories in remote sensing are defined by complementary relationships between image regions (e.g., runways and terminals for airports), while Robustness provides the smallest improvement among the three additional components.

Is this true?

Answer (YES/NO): YES